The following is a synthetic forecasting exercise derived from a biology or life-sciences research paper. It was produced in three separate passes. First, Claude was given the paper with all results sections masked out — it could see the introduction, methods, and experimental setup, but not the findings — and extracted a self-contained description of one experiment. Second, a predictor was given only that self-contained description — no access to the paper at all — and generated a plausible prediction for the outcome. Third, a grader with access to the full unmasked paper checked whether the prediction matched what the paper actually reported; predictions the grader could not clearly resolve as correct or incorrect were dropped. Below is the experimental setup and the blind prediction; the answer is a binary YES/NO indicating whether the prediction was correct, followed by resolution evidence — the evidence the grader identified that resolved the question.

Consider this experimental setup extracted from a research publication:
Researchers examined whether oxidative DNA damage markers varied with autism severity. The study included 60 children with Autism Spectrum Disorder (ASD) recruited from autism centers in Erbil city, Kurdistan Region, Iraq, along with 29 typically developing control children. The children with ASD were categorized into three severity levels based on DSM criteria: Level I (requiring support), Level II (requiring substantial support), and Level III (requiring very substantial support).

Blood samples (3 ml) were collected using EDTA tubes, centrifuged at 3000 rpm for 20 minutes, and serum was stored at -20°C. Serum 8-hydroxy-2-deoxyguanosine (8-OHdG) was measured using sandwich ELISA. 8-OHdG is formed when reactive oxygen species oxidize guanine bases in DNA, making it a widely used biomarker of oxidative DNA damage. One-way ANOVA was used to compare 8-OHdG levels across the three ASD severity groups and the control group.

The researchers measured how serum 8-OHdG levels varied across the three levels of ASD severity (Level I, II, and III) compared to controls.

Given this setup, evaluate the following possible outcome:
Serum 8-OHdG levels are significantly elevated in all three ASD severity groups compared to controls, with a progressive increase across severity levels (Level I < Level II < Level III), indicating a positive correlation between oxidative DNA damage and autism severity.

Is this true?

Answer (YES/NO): YES